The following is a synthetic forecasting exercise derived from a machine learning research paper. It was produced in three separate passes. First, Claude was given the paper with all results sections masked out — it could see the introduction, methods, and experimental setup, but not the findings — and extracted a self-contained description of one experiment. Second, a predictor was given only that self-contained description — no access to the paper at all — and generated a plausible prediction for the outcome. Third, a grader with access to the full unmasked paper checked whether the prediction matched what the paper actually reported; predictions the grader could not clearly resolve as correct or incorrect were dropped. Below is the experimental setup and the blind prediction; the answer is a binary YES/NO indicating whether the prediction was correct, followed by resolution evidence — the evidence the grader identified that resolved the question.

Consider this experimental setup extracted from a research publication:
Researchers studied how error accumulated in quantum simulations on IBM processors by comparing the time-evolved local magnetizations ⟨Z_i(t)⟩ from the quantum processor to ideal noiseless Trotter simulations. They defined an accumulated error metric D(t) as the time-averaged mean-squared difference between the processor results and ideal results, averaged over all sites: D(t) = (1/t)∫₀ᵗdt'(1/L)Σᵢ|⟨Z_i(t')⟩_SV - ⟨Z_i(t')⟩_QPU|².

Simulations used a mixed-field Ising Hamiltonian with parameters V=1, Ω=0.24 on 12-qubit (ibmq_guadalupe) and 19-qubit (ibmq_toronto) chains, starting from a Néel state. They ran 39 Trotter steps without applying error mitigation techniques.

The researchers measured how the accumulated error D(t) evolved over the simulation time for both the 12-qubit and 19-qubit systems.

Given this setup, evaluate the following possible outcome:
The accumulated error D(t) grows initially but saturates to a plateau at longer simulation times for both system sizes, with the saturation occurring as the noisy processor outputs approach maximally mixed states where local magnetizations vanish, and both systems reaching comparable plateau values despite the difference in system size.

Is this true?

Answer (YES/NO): YES